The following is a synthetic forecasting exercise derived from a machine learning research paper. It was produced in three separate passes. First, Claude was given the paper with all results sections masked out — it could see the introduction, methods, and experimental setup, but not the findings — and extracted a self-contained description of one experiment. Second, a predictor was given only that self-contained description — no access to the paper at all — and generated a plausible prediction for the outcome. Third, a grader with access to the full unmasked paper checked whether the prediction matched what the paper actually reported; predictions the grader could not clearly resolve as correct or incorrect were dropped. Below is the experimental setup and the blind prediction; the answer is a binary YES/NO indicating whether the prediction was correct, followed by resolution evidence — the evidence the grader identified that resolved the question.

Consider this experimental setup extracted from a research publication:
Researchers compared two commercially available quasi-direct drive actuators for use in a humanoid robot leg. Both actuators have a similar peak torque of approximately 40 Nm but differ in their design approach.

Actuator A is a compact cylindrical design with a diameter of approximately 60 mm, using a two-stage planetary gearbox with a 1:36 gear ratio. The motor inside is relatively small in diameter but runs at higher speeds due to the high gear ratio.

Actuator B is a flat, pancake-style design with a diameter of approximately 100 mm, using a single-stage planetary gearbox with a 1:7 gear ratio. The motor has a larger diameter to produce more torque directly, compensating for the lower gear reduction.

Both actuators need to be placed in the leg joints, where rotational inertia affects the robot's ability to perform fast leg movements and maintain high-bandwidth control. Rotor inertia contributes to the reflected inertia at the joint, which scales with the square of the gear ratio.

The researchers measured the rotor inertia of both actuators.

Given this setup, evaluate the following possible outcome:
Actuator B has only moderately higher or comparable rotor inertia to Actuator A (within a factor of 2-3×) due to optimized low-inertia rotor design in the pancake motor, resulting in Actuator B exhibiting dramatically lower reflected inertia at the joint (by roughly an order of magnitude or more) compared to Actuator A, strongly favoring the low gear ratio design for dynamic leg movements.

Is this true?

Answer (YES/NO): NO